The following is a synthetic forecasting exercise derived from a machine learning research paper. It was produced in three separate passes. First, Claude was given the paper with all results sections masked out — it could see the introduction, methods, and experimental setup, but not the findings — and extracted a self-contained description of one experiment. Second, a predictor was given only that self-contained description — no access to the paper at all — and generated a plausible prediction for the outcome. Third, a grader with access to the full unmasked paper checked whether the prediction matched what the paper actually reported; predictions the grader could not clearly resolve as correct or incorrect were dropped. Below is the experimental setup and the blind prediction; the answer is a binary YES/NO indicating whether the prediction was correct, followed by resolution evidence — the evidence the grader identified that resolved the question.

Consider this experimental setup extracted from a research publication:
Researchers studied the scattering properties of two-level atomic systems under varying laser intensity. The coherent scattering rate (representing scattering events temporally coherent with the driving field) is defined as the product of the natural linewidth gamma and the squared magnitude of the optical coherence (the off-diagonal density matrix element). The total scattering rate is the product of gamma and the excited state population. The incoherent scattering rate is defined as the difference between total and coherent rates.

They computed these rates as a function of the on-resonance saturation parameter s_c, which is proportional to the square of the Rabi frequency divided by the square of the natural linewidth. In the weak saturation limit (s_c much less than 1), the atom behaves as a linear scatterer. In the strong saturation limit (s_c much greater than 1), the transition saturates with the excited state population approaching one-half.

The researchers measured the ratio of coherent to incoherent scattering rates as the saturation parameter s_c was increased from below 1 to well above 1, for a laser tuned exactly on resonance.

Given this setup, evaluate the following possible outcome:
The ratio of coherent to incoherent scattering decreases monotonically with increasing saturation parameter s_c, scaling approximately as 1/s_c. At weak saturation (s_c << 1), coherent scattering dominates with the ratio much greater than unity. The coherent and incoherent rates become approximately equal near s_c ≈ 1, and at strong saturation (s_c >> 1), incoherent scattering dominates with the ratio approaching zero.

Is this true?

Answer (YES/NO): YES